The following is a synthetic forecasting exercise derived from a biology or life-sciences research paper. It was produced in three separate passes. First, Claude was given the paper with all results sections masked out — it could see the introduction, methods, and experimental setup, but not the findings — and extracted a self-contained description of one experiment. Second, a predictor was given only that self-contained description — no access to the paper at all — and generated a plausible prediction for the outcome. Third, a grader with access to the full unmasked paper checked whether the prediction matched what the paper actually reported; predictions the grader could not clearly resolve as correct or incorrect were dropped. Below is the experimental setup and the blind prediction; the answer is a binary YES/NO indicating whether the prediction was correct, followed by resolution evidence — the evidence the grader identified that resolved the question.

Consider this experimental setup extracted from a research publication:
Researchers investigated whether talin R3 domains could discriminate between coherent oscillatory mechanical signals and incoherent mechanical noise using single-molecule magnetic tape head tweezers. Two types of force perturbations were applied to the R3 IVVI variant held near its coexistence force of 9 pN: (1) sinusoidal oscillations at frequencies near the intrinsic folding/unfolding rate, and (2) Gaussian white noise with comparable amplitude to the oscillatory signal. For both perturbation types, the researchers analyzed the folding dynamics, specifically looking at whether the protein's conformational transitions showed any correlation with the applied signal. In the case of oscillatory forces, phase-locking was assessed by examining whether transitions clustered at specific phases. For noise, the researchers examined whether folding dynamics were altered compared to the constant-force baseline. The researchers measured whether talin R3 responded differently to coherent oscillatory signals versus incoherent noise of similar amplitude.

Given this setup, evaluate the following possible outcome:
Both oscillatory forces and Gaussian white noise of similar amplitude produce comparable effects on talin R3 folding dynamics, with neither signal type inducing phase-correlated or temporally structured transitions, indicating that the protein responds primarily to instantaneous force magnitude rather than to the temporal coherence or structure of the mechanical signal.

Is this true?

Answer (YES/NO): NO